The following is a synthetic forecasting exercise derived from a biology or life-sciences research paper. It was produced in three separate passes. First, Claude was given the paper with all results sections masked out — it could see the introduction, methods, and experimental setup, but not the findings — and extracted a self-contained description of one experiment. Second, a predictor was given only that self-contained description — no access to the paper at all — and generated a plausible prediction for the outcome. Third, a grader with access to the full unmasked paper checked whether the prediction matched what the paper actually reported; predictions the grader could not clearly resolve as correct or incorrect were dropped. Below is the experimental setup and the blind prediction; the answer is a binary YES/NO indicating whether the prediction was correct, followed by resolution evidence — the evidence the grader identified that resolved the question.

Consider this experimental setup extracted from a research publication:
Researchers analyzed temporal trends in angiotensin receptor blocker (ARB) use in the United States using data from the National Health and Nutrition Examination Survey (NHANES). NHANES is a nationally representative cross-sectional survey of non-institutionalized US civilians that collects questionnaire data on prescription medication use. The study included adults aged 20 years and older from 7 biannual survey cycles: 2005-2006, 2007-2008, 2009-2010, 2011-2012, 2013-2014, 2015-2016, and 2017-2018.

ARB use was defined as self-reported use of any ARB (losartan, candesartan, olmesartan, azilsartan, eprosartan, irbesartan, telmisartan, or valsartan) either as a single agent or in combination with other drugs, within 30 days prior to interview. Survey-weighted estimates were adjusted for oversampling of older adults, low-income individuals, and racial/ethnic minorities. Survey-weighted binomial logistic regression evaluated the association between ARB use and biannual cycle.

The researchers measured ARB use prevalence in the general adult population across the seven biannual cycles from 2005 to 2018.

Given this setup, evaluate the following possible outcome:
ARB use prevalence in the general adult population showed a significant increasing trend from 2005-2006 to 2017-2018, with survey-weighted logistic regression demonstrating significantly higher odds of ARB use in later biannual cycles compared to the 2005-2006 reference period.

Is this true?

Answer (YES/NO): YES